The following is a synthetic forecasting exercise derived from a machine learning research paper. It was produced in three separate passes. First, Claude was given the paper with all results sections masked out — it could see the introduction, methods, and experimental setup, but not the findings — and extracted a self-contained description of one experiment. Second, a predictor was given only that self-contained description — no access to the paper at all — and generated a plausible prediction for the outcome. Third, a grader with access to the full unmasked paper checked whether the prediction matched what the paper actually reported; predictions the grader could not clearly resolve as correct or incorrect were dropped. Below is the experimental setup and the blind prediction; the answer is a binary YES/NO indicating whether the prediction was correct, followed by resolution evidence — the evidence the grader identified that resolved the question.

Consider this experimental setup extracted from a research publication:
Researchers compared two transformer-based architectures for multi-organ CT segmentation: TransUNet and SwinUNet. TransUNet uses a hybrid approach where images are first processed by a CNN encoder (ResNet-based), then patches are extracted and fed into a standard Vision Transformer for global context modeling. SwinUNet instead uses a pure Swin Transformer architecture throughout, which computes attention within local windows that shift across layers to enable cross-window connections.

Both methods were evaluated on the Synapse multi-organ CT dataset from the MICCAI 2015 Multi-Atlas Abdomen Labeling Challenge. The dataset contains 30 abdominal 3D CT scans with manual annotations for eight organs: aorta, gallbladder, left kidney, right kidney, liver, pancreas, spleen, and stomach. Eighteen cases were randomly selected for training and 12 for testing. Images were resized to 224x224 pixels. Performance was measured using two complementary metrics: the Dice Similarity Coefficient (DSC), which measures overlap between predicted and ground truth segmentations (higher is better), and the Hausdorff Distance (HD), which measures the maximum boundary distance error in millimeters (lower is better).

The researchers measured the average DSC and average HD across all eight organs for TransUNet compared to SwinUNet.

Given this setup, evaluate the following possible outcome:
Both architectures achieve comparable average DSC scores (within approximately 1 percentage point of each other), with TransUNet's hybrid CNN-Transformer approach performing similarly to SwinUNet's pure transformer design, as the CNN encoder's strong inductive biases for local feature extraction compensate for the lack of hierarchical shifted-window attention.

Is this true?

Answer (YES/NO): NO